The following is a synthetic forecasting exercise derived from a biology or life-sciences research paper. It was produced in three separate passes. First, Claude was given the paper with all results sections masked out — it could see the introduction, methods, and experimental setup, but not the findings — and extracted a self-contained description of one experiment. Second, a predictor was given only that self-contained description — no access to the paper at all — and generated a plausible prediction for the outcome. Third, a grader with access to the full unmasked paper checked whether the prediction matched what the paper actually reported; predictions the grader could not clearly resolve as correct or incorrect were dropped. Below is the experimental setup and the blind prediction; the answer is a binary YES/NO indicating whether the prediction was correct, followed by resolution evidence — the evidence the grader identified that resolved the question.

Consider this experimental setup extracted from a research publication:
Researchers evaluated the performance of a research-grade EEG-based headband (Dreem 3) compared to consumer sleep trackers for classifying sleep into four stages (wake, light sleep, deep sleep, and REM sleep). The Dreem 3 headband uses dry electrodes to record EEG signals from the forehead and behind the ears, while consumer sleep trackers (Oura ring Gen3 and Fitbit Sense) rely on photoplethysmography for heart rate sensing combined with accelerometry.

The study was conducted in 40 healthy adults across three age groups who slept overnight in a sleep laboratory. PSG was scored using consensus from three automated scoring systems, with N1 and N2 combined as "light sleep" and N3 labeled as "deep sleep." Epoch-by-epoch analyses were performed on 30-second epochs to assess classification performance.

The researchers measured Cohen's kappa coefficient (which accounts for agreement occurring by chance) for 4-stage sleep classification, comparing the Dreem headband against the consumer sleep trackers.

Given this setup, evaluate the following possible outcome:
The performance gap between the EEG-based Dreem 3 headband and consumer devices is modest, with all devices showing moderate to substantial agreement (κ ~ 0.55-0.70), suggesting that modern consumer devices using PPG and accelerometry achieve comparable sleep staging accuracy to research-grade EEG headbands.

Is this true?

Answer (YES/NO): NO